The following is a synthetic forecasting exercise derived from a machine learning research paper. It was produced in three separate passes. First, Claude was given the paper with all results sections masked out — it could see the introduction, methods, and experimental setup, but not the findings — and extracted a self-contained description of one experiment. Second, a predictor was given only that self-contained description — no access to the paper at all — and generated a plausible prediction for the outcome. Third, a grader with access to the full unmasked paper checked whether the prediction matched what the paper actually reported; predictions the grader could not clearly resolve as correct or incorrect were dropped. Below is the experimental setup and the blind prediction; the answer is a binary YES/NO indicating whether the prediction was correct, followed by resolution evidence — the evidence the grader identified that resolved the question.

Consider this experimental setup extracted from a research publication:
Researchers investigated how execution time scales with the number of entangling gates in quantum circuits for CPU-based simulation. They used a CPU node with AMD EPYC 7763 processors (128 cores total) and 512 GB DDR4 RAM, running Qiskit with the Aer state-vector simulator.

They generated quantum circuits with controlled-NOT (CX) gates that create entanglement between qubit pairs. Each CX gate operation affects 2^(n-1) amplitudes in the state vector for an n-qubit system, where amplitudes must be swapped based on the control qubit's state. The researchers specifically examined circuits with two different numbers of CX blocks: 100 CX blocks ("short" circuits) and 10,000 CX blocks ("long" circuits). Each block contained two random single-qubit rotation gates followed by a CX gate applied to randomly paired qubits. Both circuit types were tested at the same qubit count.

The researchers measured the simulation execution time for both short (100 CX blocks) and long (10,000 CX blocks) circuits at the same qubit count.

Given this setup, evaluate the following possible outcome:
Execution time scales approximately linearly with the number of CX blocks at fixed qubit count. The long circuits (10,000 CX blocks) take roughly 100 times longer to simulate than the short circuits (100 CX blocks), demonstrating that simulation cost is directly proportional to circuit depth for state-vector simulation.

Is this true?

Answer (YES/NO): YES